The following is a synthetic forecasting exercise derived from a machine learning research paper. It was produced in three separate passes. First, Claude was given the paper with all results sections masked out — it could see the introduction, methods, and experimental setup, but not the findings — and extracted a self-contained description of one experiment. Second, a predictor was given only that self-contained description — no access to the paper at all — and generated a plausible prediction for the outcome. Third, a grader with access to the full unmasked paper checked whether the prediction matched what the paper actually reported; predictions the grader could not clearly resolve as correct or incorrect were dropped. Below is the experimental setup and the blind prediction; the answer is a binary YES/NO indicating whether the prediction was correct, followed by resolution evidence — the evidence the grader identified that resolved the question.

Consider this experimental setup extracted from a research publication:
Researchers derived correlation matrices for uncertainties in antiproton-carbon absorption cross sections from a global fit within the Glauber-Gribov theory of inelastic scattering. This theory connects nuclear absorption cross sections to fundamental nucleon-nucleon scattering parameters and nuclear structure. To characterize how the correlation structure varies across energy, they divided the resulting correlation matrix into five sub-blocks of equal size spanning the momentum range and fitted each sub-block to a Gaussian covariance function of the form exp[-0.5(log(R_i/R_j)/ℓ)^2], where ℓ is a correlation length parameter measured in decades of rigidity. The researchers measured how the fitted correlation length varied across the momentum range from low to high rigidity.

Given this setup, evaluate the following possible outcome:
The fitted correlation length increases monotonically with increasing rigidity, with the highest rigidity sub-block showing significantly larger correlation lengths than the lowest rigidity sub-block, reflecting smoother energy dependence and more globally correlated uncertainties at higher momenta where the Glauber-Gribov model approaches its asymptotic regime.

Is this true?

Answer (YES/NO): YES